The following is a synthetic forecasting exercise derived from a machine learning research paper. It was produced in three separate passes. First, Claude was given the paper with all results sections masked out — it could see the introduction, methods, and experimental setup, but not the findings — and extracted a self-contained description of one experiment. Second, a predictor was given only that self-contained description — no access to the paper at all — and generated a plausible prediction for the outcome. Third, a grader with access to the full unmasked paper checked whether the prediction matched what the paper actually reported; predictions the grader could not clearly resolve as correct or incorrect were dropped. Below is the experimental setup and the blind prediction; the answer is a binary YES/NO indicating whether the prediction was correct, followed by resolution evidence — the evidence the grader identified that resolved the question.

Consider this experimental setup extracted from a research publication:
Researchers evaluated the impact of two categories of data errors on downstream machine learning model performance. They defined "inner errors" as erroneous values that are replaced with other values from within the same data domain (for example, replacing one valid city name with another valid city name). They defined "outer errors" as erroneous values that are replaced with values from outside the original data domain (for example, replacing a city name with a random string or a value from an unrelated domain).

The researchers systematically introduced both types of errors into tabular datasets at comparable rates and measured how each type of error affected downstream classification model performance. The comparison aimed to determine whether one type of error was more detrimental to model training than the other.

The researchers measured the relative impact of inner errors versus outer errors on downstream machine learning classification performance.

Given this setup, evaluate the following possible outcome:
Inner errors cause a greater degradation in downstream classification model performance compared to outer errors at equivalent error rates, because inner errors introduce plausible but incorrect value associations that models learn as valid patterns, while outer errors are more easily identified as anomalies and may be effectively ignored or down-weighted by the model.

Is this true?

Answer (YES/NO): YES